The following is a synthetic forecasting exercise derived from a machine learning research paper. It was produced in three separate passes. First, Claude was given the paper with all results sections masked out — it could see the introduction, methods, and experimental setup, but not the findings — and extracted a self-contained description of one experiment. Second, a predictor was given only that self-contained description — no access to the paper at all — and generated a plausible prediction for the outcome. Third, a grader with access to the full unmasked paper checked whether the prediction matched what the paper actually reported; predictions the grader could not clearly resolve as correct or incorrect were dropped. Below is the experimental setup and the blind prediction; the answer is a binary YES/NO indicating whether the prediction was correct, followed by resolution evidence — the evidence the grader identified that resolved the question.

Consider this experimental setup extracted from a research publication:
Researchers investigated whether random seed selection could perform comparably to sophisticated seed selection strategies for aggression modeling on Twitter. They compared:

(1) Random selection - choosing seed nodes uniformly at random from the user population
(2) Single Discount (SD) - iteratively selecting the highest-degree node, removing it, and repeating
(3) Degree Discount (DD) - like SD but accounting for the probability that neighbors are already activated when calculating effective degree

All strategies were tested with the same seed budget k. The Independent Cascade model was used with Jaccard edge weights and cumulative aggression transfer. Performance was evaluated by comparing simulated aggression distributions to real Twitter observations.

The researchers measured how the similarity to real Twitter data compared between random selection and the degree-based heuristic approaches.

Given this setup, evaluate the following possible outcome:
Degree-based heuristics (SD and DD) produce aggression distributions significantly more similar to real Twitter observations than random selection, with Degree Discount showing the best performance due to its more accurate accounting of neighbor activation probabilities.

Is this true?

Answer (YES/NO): NO